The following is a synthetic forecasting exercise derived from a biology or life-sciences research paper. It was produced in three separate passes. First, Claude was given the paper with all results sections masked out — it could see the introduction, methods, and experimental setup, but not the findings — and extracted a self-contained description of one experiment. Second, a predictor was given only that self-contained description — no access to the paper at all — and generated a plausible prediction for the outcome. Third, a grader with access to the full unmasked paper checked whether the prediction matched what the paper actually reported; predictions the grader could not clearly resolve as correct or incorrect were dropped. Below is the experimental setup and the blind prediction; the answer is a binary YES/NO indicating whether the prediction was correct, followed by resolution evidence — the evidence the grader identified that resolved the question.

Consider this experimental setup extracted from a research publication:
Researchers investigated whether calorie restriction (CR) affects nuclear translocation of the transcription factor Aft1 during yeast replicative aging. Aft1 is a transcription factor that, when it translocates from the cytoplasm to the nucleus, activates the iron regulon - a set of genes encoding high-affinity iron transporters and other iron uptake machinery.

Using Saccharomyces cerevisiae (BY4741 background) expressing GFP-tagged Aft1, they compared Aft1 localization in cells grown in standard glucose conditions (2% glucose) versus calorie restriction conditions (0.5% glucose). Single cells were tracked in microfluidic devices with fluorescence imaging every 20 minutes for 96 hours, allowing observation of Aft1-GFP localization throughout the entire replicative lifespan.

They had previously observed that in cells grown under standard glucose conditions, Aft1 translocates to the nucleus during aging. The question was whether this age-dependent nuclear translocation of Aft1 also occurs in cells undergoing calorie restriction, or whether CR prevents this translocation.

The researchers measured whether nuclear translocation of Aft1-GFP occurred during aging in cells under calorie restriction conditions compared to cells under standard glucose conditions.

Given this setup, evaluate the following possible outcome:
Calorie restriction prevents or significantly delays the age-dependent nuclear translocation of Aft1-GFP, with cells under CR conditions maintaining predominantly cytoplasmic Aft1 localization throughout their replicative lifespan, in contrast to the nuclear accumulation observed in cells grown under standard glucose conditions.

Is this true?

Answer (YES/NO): YES